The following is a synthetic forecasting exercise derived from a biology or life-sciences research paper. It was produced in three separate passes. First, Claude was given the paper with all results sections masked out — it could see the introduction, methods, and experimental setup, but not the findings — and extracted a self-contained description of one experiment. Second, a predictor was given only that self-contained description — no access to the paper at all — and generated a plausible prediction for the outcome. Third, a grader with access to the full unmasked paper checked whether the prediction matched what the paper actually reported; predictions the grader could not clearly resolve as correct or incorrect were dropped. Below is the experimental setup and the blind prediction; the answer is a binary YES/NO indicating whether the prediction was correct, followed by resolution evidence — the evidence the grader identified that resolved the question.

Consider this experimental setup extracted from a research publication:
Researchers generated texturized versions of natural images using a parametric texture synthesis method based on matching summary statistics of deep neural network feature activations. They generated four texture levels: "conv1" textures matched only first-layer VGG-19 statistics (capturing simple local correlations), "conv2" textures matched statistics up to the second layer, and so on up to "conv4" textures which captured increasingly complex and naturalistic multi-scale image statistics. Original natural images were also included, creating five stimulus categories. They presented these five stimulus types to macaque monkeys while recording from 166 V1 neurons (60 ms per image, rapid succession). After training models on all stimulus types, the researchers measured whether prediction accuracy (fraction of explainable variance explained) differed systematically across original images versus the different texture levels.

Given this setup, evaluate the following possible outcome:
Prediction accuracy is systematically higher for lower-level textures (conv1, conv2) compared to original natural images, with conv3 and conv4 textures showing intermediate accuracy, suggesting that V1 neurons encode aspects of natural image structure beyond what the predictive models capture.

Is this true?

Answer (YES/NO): NO